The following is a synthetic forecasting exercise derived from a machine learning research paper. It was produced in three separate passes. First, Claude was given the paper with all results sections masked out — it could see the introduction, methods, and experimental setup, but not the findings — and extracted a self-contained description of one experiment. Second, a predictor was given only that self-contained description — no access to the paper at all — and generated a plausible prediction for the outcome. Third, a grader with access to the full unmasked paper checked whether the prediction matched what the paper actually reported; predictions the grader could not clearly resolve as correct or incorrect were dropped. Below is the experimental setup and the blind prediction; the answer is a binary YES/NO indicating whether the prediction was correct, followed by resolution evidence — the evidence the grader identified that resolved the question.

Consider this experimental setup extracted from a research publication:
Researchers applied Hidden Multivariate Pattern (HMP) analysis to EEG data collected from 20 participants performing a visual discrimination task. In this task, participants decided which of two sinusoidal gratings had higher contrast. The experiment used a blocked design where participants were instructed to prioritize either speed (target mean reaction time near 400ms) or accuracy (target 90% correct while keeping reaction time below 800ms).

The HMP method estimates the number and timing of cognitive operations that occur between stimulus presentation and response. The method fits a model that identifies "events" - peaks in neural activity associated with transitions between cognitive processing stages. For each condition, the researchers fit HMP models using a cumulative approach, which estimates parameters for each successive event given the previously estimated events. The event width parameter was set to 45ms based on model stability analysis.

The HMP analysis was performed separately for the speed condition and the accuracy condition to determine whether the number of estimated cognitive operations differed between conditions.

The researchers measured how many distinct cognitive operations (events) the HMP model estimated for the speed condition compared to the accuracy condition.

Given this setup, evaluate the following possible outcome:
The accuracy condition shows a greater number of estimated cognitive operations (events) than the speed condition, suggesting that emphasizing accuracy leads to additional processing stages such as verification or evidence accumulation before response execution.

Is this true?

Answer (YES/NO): YES